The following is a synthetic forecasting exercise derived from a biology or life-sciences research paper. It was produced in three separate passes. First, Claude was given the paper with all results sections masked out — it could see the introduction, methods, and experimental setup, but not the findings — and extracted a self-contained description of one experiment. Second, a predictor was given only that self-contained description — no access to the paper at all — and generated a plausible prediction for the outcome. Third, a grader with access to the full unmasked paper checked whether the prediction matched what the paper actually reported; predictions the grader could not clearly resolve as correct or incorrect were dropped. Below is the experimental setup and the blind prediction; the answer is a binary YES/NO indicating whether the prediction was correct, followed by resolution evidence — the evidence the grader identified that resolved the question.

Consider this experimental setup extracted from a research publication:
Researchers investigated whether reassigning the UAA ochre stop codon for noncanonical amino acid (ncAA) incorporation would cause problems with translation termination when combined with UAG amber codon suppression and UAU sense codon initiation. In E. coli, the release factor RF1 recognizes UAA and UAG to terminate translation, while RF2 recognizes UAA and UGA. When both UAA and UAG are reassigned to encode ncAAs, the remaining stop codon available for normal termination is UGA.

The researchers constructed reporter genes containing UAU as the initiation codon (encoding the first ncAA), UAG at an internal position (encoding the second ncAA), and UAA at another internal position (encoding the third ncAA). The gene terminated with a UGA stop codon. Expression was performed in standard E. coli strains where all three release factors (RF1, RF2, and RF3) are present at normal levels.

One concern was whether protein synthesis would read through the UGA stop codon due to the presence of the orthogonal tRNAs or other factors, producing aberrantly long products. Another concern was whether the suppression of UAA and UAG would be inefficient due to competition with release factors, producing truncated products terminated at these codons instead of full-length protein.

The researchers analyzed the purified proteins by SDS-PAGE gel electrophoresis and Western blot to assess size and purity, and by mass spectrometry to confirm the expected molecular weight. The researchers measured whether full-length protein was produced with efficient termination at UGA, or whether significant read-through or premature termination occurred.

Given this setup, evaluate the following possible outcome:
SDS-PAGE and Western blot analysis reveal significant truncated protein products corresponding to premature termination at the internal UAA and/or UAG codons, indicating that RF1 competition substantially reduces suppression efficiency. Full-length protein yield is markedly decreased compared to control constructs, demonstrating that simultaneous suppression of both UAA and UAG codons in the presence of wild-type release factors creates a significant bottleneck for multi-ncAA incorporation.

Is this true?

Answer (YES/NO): NO